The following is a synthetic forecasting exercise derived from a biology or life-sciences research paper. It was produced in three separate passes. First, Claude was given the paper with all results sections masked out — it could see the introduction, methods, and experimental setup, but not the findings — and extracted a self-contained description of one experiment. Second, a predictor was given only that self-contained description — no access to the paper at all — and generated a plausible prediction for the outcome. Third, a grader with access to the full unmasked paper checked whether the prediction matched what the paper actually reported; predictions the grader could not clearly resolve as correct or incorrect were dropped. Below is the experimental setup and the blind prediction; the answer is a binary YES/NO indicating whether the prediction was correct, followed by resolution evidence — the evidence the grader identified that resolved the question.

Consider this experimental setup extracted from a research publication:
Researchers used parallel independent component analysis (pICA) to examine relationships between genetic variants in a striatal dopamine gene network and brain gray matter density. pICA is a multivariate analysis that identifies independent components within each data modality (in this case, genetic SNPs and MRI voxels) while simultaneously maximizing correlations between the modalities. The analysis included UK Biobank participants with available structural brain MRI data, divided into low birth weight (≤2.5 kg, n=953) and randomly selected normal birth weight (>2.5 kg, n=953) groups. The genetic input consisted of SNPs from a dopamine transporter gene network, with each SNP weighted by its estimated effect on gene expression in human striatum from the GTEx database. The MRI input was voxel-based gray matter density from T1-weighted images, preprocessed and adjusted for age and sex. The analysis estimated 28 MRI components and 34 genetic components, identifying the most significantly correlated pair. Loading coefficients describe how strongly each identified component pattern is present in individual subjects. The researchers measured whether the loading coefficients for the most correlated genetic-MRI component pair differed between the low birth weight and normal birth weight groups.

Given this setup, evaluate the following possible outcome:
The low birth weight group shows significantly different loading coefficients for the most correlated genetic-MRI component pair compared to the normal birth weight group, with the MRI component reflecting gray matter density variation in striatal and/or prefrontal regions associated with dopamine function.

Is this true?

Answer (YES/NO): YES